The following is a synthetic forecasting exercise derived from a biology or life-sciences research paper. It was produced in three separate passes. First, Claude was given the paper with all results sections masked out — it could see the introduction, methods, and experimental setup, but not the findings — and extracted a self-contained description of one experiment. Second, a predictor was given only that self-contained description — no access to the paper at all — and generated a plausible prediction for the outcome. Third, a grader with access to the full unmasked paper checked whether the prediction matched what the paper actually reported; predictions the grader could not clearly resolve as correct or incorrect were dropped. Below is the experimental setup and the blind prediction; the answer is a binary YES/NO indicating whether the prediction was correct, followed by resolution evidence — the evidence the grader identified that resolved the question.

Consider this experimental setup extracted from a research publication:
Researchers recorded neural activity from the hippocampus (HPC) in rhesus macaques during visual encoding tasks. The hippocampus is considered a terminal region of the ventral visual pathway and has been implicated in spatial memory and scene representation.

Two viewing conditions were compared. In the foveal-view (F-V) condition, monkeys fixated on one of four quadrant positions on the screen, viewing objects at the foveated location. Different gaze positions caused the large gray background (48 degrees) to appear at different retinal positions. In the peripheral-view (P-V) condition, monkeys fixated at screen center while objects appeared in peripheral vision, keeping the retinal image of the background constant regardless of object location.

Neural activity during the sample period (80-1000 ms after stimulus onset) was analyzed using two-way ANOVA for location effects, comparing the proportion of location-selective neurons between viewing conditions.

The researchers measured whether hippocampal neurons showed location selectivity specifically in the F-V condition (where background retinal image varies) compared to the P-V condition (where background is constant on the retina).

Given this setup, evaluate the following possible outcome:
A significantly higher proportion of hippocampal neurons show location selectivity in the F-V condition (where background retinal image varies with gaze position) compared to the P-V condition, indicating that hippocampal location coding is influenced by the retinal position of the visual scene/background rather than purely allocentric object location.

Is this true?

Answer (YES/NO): YES